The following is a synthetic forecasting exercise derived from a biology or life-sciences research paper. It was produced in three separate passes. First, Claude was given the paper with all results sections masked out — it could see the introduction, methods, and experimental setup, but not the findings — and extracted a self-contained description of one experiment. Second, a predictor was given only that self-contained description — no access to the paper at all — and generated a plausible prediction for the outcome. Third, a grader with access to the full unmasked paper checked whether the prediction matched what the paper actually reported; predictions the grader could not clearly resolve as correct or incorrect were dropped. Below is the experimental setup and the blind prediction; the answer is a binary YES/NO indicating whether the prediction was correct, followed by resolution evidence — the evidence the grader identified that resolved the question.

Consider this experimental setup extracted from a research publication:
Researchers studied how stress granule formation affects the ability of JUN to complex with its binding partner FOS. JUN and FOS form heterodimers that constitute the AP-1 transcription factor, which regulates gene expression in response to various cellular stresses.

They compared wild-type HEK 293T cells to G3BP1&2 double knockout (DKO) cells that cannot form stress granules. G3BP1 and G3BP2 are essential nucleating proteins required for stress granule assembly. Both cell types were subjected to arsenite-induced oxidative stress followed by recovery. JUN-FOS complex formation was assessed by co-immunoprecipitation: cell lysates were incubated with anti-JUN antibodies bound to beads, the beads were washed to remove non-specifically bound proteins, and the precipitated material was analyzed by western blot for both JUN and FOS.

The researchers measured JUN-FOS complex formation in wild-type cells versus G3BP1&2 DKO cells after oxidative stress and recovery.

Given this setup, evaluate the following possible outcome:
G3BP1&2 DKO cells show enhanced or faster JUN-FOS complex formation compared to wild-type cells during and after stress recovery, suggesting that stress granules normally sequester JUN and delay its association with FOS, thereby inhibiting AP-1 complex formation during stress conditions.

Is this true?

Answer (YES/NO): NO